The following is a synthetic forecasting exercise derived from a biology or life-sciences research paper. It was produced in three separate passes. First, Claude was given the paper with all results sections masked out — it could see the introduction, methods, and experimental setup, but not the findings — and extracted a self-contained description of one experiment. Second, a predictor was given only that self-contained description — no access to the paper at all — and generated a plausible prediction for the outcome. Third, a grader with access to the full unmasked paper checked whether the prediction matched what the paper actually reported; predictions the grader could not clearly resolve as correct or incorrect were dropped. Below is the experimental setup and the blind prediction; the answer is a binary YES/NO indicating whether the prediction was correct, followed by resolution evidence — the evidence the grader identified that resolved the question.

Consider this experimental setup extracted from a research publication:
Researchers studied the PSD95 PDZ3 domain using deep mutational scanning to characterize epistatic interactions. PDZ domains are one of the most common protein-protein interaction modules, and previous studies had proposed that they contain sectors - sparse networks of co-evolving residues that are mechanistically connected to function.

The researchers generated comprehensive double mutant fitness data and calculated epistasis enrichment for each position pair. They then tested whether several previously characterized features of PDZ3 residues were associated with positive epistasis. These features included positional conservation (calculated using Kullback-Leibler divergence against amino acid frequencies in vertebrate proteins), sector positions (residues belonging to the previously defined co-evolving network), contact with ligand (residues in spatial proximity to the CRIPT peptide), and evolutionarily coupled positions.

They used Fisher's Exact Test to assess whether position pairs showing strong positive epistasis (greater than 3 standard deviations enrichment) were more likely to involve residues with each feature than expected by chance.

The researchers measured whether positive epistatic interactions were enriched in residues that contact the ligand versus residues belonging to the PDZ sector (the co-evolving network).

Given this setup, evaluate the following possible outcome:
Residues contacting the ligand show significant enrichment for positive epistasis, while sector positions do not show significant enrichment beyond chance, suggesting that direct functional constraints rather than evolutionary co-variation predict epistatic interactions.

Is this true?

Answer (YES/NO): NO